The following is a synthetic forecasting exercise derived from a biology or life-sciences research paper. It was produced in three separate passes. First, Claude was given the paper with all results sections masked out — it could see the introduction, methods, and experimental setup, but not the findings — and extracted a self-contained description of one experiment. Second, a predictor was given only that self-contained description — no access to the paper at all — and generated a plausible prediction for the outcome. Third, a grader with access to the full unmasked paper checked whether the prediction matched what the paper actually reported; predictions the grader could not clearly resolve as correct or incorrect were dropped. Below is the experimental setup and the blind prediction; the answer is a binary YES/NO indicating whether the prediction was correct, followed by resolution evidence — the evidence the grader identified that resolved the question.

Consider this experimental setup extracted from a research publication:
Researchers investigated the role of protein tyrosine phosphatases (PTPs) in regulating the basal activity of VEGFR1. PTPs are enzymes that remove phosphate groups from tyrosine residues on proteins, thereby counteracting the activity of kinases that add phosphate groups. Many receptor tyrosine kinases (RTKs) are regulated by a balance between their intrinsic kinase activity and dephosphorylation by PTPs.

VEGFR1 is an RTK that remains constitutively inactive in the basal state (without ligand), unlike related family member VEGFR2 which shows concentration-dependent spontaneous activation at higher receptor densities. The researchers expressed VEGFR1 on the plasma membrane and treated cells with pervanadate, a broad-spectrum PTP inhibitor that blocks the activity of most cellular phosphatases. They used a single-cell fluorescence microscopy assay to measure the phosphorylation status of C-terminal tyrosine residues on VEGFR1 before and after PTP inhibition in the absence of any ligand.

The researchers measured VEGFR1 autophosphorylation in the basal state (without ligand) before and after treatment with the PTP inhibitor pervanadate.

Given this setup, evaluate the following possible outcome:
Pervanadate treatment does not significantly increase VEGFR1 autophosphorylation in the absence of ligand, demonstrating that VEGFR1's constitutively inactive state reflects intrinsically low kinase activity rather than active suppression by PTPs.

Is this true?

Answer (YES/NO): NO